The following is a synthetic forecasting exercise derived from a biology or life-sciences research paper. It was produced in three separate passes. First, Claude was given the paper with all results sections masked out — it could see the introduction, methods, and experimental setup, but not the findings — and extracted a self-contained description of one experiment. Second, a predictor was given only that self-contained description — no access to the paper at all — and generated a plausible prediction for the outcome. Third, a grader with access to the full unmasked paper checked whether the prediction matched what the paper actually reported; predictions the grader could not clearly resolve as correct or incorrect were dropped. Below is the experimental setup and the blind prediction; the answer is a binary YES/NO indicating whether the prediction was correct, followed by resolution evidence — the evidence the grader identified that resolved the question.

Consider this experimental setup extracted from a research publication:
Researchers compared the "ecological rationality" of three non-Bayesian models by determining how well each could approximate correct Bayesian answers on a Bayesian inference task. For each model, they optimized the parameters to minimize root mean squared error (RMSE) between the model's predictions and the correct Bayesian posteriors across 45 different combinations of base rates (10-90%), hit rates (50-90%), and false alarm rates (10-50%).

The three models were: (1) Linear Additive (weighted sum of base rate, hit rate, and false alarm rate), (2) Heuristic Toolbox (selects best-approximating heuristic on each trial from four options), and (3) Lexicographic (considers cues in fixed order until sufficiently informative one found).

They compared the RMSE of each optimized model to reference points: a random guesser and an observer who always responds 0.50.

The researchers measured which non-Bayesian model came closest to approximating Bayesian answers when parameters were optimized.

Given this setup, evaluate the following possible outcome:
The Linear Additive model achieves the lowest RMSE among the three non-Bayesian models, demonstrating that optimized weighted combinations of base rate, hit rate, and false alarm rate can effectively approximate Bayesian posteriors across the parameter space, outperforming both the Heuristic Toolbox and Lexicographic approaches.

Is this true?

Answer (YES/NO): YES